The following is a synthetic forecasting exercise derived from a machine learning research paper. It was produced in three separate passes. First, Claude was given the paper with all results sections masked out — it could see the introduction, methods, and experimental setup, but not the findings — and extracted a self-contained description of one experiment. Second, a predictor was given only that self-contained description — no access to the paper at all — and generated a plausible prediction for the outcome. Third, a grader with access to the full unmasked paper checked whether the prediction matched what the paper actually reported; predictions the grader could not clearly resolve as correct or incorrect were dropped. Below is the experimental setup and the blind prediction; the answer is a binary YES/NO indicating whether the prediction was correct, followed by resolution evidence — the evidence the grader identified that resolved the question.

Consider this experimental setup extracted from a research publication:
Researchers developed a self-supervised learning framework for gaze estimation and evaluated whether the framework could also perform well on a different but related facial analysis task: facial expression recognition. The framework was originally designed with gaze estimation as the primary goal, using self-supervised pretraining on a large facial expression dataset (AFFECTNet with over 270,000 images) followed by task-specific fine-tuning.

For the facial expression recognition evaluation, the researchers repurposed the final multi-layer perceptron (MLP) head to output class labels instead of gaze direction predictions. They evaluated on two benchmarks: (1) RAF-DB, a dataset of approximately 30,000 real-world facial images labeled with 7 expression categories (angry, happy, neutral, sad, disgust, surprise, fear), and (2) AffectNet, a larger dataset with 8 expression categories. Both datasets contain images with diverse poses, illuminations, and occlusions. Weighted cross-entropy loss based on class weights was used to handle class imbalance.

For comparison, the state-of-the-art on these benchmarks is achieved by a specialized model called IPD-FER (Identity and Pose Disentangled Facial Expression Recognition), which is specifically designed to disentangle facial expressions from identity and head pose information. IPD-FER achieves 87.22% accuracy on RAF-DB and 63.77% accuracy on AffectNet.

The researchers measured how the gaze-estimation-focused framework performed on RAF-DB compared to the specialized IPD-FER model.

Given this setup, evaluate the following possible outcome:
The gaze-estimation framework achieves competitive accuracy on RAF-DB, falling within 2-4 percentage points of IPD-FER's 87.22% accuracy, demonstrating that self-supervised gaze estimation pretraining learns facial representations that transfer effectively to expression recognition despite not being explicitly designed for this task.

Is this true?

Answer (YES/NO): NO